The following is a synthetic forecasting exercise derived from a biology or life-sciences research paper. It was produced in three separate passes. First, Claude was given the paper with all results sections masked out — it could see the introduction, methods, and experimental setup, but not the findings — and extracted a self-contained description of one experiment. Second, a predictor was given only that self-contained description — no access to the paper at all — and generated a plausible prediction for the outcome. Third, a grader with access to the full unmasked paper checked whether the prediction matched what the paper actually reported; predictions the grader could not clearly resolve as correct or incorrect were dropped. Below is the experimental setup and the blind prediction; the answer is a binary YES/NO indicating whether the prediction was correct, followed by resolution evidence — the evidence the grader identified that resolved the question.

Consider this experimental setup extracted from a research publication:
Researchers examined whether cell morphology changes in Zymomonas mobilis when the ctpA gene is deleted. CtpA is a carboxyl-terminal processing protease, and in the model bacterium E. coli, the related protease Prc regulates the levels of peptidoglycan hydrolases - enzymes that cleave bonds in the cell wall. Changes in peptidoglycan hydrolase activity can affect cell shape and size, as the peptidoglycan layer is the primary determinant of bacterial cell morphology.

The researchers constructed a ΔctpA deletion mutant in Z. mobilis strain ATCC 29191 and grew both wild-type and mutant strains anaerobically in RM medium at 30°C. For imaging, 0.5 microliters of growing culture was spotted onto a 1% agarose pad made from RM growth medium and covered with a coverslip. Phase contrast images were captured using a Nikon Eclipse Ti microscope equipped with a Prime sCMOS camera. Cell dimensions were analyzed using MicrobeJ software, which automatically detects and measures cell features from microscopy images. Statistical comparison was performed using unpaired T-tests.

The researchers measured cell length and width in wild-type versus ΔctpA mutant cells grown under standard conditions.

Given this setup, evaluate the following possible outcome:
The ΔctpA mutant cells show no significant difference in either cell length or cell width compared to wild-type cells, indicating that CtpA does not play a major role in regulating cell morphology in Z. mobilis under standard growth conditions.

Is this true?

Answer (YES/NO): NO